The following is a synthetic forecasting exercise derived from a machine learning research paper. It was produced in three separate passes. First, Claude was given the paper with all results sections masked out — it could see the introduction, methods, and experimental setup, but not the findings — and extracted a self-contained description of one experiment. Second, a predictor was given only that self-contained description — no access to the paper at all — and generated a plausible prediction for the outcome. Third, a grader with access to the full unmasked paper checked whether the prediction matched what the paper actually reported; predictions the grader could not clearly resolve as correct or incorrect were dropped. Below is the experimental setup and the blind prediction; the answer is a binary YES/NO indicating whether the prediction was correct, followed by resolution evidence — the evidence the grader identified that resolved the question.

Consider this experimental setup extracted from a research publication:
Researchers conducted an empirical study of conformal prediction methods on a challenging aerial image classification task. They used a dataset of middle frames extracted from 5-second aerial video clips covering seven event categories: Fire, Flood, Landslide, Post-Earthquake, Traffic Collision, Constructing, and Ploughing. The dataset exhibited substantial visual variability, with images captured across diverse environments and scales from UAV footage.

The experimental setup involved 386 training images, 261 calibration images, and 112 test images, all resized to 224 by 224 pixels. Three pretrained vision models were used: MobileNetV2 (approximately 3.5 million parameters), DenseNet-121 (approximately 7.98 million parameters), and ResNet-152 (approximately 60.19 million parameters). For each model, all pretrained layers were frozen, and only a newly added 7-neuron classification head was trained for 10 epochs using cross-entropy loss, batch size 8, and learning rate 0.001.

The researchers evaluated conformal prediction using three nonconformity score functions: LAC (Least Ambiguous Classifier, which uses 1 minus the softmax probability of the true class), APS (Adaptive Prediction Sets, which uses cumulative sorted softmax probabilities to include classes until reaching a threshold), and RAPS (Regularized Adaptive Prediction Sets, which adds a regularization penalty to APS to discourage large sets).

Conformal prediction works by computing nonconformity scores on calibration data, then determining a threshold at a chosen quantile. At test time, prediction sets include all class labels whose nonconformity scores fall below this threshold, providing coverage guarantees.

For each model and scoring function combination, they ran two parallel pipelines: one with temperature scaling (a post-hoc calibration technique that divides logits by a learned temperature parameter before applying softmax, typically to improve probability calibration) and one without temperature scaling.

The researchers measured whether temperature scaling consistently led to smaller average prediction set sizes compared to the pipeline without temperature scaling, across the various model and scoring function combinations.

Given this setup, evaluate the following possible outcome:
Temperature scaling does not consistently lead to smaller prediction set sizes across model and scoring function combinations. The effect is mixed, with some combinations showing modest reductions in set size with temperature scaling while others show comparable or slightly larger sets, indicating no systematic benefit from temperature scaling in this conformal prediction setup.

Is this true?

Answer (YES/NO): YES